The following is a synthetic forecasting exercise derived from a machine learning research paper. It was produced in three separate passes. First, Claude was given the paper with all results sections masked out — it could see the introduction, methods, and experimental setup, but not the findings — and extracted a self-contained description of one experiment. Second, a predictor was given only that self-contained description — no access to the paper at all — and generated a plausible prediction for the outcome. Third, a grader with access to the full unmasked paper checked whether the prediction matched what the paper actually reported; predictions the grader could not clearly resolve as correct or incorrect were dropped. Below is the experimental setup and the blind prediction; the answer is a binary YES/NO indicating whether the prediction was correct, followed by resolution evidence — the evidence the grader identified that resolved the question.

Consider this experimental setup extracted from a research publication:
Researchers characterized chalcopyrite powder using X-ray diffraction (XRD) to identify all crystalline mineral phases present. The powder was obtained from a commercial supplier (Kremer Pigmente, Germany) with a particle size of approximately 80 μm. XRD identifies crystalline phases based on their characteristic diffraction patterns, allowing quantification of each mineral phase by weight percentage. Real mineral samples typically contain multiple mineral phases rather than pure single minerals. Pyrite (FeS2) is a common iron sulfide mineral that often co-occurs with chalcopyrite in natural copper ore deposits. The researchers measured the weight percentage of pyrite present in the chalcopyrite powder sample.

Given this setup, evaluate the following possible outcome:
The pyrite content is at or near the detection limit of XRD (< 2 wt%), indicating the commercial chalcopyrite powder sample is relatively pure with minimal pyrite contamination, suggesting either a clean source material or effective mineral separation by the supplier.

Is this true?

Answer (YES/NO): NO